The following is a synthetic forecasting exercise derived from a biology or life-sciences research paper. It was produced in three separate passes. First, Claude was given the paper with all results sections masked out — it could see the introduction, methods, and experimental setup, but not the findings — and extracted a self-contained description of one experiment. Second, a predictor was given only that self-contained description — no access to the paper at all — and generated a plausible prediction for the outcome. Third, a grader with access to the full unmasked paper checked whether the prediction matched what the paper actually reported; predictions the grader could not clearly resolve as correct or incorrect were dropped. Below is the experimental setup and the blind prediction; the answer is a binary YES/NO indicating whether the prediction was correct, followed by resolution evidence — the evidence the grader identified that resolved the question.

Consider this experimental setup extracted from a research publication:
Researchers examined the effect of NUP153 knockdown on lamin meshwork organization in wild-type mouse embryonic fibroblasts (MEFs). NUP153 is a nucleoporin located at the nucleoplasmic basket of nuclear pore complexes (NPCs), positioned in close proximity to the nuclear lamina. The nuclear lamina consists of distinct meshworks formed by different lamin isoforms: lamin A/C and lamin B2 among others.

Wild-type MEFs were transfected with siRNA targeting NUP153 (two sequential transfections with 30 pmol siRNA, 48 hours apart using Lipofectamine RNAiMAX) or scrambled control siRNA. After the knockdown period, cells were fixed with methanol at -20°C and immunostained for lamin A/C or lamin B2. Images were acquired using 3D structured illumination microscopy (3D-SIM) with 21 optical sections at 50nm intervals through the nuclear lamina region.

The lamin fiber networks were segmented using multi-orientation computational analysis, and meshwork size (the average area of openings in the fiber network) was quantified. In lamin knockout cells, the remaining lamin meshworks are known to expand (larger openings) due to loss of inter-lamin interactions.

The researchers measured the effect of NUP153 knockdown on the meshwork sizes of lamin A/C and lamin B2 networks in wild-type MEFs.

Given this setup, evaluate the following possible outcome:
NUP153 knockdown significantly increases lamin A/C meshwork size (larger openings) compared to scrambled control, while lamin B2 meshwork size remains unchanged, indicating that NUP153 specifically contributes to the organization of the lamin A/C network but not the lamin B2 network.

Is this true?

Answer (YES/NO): NO